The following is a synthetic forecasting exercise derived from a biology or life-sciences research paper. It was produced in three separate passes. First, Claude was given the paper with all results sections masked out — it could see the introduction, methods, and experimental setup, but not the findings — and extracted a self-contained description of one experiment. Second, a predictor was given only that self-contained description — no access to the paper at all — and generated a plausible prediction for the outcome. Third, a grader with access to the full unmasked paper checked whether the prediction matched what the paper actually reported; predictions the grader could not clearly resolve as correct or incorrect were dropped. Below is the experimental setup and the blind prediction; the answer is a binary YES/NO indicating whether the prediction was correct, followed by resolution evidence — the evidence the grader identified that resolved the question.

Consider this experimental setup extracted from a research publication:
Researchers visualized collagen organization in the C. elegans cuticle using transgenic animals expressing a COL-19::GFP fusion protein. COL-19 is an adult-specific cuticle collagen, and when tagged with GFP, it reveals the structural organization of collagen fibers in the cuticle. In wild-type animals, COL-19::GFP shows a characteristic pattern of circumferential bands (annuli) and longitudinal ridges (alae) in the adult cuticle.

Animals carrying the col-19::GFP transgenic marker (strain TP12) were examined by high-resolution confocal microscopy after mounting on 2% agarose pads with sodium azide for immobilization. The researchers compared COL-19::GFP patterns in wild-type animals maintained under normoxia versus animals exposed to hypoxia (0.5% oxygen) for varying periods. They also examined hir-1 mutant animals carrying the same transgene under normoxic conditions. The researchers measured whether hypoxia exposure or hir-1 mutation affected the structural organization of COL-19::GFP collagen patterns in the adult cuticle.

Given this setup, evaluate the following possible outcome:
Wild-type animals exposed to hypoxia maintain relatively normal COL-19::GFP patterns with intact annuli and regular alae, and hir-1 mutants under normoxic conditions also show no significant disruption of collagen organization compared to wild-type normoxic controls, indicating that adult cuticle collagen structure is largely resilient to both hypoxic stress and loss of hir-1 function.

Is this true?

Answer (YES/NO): NO